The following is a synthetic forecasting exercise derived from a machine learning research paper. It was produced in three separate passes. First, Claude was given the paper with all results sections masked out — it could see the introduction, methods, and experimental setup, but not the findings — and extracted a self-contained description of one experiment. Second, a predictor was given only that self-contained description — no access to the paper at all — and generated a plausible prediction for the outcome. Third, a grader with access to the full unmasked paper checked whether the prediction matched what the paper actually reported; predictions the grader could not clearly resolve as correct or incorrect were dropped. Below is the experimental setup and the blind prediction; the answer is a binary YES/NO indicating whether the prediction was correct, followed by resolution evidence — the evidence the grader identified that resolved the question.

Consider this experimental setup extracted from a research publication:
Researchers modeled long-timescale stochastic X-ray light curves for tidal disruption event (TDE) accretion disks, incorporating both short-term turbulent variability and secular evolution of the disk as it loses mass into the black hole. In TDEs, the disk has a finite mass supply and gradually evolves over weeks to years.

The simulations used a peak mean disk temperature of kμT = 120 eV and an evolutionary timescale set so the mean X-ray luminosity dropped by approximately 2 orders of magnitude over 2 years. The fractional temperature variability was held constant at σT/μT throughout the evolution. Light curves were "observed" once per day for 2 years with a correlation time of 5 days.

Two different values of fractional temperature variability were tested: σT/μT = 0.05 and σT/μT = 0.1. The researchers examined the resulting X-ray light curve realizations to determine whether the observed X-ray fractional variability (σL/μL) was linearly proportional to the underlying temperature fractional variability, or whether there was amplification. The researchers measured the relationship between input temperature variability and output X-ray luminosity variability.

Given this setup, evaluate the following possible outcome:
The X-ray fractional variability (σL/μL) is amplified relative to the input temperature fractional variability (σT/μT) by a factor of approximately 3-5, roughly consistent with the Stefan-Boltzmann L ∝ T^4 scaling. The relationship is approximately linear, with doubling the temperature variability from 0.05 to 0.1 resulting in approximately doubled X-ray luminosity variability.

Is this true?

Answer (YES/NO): NO